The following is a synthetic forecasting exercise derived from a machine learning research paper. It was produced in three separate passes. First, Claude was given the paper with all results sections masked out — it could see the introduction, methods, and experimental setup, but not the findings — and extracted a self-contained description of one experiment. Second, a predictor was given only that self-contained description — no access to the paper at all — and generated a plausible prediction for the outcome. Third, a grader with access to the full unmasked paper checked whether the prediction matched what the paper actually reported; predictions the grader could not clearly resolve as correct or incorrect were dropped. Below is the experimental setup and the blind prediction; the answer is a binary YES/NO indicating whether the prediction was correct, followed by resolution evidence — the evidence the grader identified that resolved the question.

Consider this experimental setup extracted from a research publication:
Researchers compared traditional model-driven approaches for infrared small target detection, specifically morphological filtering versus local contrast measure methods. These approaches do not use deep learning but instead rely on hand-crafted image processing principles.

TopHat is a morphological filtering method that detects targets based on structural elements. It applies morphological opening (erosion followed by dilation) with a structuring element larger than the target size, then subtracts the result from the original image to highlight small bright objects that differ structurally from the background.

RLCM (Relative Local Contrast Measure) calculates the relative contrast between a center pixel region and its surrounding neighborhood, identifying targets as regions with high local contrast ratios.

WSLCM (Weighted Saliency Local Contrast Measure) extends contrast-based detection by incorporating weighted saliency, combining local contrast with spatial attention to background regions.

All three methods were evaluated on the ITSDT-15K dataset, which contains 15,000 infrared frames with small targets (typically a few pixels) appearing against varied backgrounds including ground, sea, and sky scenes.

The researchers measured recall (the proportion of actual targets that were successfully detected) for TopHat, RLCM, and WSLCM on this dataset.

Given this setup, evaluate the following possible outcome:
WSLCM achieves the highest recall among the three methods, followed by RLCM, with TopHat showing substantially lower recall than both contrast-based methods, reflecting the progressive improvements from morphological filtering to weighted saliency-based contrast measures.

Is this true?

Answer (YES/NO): NO